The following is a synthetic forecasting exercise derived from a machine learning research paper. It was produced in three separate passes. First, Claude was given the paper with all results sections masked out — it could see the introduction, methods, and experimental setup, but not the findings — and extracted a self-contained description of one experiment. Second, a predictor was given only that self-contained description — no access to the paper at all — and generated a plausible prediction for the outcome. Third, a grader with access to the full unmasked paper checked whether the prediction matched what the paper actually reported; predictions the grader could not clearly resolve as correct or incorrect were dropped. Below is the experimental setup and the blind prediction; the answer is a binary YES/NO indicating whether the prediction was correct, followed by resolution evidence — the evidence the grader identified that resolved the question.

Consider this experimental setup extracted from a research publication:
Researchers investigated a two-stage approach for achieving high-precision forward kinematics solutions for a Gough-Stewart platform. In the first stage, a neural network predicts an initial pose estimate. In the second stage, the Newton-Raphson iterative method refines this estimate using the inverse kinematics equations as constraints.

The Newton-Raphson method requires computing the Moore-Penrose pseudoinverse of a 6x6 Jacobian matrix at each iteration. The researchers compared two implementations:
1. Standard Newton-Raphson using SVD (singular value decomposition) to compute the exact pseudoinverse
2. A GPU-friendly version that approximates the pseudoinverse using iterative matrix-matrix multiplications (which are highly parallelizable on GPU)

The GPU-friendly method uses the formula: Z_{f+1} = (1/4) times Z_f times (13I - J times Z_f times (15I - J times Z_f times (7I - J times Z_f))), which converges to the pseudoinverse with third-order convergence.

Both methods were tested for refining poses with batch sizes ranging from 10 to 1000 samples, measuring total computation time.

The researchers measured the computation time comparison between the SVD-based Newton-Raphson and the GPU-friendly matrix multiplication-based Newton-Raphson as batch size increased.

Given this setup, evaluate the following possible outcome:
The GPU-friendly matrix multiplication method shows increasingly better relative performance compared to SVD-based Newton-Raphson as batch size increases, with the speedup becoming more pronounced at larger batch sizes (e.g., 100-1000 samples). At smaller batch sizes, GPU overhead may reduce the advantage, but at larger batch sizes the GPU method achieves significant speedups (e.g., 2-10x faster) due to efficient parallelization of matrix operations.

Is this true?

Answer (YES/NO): NO